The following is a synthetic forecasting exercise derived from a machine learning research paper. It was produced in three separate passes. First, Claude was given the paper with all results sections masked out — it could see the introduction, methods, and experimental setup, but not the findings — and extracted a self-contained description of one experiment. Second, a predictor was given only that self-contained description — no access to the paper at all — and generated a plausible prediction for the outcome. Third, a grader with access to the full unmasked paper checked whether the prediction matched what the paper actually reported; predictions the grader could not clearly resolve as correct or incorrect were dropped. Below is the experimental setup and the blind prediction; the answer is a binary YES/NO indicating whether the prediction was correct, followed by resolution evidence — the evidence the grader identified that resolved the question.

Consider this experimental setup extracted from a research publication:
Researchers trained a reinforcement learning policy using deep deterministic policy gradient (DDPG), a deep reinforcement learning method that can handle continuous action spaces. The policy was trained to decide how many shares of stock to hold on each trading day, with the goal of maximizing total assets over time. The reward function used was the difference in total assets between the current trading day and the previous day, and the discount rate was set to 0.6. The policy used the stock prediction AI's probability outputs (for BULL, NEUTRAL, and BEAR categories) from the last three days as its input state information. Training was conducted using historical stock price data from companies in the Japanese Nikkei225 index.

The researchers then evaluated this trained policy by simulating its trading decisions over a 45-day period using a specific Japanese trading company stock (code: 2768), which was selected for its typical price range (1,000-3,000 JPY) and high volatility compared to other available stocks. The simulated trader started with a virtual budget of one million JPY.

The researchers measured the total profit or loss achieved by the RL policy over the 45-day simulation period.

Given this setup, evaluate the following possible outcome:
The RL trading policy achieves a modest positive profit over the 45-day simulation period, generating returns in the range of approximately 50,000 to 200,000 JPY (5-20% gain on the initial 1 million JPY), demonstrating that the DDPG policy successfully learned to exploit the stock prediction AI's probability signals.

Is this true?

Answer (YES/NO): YES